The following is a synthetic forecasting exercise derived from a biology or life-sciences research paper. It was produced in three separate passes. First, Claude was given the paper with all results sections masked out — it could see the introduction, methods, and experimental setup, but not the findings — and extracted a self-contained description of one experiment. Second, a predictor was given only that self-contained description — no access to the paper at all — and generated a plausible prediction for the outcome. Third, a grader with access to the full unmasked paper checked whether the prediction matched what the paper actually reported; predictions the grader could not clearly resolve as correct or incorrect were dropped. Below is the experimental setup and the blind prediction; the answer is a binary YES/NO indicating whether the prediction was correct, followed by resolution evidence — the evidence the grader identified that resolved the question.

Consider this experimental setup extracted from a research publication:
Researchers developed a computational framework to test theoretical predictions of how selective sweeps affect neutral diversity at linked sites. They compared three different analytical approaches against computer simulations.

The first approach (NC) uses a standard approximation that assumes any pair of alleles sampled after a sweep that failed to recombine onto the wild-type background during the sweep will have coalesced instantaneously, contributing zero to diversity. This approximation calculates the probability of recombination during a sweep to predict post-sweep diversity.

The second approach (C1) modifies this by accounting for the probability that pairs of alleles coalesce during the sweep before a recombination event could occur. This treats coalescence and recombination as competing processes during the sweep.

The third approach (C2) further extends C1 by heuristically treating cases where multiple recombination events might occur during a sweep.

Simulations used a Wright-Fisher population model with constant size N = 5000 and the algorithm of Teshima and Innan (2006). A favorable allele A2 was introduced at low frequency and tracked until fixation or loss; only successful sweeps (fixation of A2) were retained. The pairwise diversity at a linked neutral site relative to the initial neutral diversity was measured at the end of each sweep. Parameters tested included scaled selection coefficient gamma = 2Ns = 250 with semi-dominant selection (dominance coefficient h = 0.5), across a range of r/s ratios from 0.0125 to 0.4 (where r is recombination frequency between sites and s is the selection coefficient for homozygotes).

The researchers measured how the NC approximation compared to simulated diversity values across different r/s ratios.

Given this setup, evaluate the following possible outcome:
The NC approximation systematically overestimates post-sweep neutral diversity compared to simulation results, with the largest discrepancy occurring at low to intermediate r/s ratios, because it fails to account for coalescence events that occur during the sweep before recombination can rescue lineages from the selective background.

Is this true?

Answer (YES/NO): NO